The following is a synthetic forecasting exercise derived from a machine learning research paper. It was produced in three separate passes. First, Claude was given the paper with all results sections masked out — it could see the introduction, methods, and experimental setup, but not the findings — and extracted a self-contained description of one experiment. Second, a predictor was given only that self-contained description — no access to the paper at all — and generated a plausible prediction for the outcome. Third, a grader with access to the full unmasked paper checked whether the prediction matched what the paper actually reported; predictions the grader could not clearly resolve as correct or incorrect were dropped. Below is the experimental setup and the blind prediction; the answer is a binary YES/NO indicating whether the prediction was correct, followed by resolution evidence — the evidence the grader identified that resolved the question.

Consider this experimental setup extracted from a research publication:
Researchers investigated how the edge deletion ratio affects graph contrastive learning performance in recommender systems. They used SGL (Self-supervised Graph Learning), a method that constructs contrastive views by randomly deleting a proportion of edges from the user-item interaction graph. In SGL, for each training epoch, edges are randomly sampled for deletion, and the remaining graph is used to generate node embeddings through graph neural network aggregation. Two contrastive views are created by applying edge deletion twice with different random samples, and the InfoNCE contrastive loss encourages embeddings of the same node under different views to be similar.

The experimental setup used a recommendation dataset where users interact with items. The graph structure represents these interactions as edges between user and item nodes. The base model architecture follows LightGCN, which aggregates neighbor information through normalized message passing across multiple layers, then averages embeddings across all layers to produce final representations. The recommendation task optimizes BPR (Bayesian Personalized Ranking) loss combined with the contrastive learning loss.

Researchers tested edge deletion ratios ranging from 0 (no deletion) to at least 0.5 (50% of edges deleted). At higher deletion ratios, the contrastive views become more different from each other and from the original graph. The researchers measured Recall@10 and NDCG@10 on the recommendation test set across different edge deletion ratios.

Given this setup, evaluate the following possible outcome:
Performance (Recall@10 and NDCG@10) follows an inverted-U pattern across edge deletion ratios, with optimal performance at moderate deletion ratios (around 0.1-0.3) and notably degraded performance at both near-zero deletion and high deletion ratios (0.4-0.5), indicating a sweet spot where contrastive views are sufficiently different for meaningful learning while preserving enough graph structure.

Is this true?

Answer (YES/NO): NO